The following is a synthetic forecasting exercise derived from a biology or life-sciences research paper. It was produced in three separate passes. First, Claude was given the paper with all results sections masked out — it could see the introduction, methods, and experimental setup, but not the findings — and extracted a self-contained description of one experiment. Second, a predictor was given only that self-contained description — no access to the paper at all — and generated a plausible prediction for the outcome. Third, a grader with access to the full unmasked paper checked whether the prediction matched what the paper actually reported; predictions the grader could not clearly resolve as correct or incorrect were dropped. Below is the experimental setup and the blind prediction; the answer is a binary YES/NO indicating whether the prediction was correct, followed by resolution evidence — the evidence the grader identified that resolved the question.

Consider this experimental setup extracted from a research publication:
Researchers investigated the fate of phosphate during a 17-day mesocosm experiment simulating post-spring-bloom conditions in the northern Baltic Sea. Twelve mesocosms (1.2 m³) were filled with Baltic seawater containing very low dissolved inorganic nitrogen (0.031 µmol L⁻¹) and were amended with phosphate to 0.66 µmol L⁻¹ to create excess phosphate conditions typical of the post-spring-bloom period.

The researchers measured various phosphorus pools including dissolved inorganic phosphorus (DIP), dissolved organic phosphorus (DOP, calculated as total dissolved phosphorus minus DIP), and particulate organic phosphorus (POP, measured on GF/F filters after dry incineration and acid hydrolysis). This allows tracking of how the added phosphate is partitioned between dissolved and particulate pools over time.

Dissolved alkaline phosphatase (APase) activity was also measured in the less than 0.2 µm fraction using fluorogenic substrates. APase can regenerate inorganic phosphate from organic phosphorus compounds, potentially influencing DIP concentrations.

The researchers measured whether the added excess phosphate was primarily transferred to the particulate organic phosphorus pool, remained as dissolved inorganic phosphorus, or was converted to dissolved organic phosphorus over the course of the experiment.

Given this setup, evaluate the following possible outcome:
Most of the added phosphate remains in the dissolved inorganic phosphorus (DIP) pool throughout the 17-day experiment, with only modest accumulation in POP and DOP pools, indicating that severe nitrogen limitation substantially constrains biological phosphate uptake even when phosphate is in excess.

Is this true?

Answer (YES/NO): NO